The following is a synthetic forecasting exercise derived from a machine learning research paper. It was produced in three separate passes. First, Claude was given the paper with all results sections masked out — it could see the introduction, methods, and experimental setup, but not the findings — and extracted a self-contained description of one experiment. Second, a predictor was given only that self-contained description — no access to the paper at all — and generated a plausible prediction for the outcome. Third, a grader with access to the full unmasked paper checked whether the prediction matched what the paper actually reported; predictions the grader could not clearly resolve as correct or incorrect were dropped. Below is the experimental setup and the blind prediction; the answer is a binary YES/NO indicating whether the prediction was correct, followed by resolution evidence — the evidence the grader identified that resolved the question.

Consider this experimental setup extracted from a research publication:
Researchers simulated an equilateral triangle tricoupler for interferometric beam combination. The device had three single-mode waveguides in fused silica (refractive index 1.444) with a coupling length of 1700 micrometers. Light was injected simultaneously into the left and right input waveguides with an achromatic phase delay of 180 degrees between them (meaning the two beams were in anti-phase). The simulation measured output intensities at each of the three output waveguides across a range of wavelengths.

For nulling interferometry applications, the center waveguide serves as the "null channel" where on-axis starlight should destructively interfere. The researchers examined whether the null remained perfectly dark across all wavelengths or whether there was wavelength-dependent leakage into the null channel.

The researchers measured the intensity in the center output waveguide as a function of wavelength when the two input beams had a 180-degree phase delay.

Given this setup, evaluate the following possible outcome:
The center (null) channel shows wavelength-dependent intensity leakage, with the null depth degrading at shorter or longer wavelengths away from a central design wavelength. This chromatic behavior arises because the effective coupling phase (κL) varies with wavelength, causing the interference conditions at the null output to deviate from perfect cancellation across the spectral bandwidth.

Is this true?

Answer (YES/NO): NO